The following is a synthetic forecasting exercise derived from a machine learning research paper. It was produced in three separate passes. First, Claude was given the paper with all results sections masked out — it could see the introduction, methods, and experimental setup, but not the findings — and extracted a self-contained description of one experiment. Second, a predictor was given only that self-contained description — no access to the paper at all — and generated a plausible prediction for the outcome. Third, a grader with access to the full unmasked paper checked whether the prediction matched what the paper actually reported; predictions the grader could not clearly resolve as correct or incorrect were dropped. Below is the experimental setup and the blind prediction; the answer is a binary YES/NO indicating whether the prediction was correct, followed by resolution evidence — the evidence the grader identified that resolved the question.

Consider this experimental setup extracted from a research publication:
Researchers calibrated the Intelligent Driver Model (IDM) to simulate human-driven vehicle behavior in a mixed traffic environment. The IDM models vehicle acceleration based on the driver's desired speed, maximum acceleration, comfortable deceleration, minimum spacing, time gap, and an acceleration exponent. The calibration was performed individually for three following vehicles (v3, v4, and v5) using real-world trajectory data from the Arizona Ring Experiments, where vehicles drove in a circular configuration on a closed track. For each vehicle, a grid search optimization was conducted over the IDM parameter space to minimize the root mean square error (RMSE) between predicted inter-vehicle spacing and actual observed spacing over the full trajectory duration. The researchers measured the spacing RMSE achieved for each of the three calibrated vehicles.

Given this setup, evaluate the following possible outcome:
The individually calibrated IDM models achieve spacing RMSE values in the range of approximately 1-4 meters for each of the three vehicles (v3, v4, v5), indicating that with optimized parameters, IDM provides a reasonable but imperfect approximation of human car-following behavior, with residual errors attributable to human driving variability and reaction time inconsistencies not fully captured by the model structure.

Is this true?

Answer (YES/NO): NO